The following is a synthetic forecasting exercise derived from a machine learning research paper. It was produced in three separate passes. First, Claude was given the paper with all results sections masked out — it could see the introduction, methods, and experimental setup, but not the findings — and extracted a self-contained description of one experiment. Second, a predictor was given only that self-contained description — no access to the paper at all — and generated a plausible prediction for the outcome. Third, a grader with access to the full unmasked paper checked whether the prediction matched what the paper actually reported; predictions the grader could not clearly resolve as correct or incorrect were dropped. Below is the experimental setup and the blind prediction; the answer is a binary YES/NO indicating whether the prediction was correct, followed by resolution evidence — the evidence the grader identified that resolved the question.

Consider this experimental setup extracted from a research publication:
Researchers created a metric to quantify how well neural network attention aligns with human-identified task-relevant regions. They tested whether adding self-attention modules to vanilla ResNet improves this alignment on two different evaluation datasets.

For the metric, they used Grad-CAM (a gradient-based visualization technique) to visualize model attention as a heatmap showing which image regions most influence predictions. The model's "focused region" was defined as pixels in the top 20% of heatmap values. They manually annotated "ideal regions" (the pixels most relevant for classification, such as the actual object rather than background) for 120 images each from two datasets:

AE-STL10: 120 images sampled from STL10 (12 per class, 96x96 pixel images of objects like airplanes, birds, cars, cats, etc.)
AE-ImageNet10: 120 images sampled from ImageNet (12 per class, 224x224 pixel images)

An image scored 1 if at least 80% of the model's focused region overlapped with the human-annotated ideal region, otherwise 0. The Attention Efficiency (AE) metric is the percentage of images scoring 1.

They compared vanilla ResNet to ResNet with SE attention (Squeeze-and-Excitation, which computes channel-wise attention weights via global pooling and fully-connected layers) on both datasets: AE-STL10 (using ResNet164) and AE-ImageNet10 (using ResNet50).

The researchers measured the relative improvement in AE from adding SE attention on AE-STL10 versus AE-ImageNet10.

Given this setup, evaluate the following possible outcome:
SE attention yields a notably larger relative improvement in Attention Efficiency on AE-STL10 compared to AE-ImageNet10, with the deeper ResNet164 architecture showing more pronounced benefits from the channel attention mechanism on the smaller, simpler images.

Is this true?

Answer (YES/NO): YES